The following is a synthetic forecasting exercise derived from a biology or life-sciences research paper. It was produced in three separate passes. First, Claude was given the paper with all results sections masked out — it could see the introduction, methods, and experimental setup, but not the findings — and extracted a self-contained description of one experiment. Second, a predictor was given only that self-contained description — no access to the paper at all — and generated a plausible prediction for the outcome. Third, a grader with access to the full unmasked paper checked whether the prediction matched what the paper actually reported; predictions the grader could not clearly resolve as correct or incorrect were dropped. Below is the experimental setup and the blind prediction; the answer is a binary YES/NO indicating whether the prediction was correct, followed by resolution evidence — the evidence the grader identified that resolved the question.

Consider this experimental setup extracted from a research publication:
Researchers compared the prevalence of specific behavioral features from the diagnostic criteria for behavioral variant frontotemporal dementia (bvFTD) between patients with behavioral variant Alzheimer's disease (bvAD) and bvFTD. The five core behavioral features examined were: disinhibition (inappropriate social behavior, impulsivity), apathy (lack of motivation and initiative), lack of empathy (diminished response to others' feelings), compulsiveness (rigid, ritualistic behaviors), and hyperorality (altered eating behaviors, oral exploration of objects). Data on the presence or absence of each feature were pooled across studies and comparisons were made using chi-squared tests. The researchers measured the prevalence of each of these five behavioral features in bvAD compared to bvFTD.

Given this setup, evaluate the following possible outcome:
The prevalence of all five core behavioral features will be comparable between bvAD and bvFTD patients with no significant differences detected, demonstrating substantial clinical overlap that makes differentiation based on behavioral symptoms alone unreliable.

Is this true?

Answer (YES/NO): NO